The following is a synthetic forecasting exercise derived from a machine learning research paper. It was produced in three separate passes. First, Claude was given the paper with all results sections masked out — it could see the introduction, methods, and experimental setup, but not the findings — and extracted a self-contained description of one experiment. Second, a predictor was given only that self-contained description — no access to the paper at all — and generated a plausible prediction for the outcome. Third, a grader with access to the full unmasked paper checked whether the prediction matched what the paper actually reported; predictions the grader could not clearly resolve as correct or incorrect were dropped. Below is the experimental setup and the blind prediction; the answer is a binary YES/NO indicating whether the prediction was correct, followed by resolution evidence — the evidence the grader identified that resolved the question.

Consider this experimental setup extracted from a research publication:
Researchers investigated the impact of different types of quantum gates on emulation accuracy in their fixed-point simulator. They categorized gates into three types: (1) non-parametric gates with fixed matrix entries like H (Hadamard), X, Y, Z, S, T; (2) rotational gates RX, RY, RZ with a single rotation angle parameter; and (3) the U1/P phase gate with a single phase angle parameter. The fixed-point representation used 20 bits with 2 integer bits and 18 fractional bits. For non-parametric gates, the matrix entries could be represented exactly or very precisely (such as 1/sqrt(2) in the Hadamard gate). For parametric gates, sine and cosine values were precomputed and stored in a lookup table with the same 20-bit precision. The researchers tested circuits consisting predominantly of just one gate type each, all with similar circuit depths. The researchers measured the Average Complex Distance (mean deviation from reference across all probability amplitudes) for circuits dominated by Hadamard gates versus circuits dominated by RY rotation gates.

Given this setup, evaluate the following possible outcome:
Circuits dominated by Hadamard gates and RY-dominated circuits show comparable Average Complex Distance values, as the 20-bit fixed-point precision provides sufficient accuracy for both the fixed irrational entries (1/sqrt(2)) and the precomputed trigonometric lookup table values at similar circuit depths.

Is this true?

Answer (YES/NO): NO